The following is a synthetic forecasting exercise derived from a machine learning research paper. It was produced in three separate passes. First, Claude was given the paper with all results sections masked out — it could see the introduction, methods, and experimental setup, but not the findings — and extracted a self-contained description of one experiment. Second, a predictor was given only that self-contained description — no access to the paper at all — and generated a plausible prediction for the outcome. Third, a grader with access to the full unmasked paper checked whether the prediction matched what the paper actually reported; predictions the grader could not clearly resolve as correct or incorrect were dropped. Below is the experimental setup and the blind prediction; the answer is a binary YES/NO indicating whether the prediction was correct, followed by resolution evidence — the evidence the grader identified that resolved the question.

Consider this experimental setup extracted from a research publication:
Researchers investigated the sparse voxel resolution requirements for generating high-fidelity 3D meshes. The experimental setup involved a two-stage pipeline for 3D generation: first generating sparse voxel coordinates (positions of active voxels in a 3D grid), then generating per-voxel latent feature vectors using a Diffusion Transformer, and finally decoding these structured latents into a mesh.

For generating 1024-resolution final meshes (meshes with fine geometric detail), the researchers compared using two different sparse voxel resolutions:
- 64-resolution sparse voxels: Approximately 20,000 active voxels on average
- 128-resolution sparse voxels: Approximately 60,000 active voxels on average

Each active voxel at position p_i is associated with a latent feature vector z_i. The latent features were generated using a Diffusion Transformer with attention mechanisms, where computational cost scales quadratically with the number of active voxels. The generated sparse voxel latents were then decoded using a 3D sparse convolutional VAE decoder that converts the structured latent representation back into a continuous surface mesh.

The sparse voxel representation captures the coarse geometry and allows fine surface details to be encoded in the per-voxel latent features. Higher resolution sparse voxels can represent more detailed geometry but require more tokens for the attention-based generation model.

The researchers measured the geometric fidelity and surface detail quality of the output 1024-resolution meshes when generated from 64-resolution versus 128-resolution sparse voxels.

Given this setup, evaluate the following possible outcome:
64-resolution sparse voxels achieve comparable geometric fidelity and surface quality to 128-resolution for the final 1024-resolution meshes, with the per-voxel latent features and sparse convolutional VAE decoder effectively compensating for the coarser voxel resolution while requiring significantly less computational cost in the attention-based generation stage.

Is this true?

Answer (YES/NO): NO